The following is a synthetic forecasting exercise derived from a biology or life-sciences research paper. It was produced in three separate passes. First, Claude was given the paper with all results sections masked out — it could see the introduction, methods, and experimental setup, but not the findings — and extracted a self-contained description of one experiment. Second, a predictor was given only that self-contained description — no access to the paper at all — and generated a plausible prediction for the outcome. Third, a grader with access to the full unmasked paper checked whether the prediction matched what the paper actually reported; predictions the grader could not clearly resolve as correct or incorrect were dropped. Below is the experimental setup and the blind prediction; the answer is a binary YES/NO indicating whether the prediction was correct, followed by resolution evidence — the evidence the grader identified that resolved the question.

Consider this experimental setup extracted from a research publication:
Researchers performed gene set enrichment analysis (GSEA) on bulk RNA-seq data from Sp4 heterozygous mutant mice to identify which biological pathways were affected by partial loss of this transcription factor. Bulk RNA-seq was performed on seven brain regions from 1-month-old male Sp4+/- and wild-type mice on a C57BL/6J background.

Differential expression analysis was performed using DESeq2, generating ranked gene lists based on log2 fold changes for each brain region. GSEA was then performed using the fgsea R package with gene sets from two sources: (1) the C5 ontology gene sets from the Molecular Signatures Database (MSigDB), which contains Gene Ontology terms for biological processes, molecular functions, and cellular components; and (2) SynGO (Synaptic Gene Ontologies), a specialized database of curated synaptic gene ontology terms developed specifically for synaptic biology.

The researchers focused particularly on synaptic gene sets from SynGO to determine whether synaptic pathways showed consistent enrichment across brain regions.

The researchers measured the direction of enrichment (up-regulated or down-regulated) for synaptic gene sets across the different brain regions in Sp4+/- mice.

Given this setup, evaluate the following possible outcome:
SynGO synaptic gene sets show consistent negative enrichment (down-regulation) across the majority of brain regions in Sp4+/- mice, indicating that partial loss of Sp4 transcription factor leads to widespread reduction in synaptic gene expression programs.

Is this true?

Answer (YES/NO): NO